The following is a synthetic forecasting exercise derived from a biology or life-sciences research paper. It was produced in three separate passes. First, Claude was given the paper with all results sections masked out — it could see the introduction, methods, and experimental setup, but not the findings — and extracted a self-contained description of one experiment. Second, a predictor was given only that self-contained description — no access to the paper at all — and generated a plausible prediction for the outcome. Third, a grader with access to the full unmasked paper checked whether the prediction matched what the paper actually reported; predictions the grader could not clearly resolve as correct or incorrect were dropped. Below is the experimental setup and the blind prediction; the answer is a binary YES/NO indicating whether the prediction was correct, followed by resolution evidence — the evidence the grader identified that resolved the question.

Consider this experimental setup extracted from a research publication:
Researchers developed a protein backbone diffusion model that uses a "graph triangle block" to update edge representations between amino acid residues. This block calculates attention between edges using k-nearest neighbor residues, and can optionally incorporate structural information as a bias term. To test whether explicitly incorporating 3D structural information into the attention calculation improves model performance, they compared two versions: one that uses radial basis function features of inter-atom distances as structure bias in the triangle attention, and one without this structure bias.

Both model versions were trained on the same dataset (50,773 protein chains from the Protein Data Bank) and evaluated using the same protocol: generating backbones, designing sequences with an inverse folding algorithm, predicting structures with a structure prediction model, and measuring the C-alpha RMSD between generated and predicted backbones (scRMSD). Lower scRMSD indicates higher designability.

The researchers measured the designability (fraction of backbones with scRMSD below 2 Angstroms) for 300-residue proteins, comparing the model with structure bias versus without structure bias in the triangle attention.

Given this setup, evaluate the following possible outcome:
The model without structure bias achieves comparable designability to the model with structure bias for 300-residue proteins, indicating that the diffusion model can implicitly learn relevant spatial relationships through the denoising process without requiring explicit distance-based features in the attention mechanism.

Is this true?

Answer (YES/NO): NO